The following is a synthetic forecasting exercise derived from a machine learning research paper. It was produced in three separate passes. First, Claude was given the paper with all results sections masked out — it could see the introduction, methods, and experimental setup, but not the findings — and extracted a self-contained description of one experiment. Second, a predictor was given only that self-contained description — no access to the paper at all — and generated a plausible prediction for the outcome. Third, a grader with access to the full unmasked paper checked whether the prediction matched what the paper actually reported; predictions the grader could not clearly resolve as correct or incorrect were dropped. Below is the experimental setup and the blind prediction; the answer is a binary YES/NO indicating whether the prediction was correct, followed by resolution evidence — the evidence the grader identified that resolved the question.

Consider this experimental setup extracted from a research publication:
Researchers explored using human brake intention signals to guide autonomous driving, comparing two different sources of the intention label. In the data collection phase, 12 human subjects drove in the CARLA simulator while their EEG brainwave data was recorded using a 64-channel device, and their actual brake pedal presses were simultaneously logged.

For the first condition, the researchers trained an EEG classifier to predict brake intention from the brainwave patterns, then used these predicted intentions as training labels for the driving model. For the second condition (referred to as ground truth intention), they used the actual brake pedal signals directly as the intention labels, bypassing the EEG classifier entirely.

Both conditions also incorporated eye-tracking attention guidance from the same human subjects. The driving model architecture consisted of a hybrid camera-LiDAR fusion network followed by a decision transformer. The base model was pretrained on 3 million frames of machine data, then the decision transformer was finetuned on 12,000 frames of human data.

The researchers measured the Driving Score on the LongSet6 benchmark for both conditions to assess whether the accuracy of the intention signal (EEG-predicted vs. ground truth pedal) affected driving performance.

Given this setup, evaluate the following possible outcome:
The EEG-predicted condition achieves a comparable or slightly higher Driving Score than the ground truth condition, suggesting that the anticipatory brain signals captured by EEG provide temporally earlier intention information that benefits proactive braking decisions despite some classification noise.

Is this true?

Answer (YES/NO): NO